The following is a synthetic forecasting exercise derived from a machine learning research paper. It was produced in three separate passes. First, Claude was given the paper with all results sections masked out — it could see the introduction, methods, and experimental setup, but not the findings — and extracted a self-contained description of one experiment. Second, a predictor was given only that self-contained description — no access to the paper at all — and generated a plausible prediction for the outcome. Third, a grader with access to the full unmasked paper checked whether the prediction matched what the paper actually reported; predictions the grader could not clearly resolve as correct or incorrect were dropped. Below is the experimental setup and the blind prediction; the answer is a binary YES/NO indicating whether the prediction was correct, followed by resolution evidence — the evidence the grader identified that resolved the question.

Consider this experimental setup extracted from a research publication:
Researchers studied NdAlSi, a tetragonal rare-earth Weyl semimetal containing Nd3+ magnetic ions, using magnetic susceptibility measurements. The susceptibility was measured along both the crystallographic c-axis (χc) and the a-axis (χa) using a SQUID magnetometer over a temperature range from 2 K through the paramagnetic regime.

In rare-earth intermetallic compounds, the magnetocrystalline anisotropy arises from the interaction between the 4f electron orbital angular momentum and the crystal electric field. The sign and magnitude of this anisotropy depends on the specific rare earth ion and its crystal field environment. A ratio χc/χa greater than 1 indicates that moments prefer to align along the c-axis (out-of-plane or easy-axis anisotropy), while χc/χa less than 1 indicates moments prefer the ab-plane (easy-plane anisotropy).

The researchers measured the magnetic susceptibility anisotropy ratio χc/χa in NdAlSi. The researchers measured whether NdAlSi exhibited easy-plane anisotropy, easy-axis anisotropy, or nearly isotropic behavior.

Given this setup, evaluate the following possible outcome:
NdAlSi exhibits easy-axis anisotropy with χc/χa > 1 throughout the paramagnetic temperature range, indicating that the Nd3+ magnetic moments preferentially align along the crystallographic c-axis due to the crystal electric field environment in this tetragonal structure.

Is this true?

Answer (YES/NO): YES